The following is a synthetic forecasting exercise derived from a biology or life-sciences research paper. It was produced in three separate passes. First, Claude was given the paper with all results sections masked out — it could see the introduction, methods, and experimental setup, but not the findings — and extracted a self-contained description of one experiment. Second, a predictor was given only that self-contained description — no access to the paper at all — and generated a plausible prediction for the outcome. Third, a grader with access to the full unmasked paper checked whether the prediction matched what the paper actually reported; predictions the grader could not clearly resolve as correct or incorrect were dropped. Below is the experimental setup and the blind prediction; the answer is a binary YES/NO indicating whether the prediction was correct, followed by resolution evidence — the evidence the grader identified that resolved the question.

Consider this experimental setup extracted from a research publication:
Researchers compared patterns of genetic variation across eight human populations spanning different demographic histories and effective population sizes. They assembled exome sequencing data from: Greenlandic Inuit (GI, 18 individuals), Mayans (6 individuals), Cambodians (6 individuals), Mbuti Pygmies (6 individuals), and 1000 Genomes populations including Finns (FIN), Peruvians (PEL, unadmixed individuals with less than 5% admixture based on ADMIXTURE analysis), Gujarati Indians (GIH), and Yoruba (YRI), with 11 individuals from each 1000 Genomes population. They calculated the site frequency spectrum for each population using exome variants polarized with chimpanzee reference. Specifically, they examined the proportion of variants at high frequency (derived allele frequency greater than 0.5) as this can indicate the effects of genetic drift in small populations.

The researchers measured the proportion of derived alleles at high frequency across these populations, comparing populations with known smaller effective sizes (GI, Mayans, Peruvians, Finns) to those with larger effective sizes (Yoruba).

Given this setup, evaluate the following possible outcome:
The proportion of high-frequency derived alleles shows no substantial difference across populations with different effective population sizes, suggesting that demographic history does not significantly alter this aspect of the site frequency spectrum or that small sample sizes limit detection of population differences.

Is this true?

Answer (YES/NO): NO